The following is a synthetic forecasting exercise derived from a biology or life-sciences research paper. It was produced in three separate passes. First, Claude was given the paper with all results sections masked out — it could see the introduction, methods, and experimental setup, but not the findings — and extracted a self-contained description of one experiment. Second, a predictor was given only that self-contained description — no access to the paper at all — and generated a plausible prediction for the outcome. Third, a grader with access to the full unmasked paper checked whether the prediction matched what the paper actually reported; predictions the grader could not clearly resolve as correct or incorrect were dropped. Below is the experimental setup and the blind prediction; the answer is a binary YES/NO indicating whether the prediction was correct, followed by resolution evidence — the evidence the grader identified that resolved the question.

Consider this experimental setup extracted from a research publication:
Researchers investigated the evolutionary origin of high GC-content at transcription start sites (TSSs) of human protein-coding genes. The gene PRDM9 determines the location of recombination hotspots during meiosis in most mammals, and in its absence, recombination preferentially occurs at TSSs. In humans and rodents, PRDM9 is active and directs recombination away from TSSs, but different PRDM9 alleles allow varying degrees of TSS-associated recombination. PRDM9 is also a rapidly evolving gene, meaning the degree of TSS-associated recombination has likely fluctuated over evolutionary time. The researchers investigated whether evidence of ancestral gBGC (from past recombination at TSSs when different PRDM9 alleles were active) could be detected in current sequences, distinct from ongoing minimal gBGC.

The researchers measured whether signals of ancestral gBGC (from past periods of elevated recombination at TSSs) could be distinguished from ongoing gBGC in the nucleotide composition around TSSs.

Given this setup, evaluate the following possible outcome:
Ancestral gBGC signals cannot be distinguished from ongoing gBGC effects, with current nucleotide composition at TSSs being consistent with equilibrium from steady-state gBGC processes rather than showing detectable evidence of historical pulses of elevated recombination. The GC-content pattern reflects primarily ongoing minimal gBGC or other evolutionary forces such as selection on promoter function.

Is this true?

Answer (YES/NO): NO